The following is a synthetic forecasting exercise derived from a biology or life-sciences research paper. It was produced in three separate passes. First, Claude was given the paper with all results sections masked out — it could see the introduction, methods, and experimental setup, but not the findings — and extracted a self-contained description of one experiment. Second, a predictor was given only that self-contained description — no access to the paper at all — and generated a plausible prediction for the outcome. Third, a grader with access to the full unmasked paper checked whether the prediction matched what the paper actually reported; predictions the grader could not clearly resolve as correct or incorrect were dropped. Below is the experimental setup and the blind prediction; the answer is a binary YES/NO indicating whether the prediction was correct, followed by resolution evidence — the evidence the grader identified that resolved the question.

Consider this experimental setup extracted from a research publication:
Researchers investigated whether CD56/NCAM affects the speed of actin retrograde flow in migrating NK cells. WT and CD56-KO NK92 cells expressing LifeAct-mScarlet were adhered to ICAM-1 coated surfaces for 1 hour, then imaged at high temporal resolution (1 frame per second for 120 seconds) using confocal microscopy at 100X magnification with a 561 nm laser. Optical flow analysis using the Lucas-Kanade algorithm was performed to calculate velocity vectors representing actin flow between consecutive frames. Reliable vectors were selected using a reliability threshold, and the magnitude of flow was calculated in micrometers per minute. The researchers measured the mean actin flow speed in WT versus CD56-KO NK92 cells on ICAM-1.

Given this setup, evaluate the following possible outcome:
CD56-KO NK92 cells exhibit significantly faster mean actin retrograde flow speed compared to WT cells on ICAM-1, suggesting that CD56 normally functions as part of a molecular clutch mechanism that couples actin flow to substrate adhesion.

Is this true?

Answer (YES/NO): NO